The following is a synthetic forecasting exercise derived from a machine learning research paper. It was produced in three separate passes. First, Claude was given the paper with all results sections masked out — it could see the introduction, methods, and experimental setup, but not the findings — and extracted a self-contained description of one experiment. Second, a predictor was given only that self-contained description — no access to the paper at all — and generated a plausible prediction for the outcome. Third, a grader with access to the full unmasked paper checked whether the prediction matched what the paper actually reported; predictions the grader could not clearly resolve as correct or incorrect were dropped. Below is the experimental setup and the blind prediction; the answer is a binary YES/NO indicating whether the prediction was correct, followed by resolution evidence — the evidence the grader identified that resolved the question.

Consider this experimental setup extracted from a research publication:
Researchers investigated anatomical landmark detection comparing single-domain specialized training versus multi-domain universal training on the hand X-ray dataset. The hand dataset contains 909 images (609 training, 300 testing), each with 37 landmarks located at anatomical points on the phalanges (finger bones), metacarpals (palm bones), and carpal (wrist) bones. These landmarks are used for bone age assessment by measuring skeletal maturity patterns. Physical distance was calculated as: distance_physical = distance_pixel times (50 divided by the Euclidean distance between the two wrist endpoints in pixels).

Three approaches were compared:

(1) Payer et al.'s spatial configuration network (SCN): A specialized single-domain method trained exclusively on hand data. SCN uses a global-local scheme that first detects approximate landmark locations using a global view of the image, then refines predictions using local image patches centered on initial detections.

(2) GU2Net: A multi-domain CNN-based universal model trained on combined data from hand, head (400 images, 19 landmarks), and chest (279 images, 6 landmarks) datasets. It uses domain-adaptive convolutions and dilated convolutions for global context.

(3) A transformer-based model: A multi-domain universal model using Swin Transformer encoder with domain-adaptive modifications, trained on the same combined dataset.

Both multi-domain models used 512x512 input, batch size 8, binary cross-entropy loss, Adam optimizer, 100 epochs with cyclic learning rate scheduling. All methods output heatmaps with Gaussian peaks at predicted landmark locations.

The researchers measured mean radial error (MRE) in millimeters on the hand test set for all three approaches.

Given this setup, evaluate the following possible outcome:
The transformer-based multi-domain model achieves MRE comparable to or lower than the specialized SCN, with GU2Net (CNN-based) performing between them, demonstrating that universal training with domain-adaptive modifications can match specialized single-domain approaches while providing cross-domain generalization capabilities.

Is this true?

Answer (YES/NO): NO